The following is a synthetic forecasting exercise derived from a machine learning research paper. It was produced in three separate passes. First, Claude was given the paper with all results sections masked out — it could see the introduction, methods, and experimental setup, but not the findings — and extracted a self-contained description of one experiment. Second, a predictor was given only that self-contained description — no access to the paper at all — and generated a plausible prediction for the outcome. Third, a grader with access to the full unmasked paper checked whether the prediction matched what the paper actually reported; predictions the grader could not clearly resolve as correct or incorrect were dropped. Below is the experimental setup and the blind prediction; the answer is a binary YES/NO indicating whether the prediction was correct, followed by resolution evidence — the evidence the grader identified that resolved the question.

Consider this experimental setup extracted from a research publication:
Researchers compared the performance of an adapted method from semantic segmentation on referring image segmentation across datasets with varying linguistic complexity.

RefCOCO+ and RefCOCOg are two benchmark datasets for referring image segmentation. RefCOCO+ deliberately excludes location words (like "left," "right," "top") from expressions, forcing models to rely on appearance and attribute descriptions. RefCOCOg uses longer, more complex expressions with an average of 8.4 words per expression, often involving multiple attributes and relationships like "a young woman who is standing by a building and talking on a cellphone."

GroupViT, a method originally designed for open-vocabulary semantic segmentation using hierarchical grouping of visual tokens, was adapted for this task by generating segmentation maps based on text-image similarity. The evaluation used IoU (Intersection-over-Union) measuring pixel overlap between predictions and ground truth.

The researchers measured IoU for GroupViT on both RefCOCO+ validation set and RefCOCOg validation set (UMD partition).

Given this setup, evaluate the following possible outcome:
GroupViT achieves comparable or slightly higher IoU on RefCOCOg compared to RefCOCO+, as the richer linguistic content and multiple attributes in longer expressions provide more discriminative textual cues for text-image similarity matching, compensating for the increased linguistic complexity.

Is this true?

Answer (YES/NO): YES